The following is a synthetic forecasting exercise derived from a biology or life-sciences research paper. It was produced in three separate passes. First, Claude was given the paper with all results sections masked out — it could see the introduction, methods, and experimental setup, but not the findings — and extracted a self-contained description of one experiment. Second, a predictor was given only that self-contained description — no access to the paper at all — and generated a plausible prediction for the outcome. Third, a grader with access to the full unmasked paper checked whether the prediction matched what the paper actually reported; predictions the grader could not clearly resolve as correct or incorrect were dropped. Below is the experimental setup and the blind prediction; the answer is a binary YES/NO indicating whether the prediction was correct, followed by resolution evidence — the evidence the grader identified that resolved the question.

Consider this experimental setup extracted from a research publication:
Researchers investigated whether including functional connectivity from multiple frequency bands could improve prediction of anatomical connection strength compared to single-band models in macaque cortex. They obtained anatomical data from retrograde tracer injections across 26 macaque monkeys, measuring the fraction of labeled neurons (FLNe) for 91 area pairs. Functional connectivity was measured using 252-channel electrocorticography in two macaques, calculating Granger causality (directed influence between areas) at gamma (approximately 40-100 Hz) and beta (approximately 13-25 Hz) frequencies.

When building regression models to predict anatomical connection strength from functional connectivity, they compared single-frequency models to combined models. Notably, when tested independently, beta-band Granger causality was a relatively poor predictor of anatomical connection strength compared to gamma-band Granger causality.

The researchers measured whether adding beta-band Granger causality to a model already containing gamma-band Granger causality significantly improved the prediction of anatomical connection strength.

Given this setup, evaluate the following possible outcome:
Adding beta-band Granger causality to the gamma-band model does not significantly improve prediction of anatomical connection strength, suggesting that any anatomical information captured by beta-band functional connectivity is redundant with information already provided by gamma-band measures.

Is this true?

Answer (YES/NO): YES